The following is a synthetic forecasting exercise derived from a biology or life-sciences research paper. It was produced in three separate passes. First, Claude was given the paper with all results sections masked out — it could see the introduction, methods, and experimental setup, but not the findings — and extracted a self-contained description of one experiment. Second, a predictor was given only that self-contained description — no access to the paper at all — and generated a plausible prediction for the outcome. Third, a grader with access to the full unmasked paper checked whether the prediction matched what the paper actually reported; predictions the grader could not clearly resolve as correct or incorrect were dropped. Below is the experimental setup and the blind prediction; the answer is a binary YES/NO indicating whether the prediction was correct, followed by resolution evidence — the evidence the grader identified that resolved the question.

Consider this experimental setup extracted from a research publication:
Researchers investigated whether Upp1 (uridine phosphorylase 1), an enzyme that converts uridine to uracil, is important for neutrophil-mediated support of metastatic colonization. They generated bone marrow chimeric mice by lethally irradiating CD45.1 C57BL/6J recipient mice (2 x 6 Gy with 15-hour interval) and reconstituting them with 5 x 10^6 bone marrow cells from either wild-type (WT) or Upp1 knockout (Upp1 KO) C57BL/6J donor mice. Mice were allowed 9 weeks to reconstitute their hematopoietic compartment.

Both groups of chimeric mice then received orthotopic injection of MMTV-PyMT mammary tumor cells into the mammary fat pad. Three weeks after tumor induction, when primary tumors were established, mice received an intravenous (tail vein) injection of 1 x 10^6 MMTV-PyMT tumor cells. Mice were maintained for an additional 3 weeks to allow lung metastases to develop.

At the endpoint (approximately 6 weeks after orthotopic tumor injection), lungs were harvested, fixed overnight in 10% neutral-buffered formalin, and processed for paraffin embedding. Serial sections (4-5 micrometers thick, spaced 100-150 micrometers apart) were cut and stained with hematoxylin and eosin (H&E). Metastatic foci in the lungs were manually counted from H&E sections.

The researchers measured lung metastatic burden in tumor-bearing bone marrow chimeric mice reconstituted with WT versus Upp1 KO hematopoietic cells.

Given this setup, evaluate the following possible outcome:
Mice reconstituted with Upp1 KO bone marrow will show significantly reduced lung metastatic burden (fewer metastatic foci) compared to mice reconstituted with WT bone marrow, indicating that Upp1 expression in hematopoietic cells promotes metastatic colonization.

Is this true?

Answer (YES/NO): YES